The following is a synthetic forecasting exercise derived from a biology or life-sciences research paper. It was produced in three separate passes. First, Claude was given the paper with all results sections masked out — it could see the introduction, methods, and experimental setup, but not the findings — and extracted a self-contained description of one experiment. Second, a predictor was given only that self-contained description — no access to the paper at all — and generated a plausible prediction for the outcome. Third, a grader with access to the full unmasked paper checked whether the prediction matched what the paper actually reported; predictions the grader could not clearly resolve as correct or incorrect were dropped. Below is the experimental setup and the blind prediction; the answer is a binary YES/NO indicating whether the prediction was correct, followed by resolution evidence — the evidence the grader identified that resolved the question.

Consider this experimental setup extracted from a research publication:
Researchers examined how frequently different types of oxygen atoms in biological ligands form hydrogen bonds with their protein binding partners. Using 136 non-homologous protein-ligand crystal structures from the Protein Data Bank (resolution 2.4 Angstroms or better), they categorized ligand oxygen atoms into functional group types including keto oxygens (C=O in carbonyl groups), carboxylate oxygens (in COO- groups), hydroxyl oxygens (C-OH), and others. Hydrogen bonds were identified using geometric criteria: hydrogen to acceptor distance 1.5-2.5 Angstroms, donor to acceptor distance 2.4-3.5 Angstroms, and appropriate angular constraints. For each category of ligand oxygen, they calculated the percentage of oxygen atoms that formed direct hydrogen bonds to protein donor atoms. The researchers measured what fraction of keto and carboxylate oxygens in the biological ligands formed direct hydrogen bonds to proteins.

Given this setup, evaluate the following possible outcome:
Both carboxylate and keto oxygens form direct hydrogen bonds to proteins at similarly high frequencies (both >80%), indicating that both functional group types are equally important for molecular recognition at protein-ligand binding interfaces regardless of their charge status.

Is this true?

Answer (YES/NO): YES